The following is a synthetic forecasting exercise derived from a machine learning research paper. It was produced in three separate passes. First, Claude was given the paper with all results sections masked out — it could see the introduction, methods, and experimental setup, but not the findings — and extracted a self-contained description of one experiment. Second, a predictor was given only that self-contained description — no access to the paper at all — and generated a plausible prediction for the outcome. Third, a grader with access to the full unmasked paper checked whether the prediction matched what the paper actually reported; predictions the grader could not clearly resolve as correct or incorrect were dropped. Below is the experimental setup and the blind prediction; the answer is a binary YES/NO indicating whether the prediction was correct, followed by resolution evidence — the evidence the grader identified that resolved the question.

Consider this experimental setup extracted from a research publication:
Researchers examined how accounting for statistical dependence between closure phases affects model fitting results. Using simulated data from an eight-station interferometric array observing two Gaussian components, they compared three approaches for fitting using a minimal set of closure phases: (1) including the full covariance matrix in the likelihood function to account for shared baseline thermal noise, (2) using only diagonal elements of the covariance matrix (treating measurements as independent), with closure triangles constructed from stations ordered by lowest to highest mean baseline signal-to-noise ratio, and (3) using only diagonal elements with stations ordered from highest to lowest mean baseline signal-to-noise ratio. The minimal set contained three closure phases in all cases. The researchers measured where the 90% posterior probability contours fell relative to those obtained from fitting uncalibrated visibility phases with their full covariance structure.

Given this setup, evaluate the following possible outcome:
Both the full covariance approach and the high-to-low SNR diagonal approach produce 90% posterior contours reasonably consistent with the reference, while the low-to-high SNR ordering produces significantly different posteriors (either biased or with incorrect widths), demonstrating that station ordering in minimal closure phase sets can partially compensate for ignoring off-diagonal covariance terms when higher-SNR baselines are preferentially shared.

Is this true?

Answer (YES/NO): NO